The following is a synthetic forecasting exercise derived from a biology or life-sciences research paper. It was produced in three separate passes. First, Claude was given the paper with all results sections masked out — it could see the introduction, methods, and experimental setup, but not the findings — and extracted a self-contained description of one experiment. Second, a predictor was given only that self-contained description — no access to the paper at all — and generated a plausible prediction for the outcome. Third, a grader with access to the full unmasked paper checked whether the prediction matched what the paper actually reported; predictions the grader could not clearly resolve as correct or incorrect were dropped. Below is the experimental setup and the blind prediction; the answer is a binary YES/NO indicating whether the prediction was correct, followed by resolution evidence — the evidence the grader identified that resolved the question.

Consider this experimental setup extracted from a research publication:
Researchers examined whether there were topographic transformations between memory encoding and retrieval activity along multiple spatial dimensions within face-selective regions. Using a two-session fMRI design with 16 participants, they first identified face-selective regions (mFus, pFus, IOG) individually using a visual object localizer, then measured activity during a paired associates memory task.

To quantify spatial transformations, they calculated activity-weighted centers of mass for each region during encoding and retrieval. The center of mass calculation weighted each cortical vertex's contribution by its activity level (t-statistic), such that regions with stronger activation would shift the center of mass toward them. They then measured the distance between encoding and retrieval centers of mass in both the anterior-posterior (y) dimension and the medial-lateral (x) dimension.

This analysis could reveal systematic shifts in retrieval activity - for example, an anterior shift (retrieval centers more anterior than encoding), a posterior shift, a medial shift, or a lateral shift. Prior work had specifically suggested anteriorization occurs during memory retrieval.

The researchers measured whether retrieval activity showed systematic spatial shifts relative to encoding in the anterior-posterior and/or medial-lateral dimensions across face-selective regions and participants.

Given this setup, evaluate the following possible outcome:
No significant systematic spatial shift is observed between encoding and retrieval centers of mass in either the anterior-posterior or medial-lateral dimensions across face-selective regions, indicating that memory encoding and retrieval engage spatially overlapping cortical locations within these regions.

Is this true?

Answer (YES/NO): YES